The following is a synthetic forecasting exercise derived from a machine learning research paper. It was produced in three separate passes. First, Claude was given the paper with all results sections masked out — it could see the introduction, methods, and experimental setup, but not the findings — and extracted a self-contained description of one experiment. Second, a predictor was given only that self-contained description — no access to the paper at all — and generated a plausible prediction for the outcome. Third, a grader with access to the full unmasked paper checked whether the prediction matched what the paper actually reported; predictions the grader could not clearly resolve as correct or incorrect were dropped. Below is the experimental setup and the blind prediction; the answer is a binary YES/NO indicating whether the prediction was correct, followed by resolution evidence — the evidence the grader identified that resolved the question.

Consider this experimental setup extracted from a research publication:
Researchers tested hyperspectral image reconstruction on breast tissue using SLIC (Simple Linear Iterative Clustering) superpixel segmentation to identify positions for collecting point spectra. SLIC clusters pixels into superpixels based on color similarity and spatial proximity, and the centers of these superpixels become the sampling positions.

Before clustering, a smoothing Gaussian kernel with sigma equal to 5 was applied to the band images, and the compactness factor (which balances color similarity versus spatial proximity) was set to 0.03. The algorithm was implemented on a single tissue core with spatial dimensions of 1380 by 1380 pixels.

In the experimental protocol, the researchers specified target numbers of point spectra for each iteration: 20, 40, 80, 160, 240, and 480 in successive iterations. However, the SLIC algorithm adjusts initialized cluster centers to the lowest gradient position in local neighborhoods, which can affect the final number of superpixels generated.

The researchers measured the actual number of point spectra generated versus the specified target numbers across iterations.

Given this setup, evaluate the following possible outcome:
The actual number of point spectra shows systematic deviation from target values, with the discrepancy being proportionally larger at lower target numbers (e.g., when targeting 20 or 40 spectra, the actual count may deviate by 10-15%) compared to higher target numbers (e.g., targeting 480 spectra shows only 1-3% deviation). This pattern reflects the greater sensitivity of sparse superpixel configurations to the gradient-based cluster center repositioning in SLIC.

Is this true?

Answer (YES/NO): NO